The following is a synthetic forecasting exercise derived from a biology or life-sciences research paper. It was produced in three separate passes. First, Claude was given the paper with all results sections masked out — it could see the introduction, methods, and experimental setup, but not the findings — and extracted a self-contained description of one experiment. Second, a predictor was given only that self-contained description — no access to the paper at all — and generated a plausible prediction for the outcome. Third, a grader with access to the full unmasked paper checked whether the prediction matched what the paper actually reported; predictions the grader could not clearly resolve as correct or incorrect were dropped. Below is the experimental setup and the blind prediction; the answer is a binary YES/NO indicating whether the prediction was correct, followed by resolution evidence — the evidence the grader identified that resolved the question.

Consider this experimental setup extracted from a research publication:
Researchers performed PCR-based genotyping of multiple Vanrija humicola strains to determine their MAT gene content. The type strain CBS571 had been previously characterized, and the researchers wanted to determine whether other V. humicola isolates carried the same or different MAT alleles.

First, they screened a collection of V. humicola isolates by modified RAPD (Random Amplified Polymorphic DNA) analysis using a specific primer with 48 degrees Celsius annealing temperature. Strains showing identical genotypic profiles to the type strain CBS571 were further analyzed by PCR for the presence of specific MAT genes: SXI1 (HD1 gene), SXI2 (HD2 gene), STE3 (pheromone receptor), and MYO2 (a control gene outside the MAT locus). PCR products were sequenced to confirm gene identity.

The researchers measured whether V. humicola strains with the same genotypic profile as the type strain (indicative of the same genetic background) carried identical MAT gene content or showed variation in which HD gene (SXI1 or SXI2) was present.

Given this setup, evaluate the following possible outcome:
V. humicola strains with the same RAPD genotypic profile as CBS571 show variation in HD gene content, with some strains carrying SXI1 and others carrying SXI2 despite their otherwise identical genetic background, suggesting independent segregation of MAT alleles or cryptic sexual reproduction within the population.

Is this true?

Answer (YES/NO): YES